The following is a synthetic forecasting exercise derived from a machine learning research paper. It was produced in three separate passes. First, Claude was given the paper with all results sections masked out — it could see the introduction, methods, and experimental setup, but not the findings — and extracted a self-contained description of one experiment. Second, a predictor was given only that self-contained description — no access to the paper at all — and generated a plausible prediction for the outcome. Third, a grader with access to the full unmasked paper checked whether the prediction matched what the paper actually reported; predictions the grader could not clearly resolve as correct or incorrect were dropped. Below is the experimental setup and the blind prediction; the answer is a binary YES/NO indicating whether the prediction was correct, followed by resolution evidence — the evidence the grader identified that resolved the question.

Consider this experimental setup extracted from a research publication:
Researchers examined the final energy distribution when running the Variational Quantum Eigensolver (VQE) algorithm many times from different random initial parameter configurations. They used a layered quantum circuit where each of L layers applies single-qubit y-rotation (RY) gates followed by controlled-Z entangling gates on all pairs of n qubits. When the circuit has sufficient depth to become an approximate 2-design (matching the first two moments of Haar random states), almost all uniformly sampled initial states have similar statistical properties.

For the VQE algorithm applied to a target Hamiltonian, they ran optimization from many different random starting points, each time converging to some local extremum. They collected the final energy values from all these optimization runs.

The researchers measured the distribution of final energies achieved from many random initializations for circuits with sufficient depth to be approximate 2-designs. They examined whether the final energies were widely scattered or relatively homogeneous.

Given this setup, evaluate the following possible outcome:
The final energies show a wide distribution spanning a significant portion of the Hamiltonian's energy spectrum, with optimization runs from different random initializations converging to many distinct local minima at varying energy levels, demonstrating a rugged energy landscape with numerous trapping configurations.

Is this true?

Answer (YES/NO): NO